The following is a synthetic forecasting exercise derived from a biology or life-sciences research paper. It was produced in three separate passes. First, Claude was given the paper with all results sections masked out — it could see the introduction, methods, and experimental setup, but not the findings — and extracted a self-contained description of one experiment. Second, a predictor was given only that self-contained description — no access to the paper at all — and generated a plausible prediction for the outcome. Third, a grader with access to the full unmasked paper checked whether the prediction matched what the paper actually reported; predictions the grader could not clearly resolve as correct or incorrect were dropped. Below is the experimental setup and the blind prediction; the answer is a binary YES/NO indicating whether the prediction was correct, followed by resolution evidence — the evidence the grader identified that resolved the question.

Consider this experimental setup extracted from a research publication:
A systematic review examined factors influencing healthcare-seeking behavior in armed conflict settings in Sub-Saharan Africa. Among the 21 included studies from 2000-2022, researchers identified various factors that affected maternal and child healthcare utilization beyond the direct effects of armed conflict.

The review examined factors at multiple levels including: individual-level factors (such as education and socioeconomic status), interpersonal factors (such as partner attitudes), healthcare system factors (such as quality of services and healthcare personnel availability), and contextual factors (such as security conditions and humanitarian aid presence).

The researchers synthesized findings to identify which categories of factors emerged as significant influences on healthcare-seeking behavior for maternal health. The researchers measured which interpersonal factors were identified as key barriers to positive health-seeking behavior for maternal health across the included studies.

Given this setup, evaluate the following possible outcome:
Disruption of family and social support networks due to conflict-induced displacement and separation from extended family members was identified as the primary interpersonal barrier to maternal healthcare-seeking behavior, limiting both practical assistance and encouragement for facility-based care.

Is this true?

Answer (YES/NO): NO